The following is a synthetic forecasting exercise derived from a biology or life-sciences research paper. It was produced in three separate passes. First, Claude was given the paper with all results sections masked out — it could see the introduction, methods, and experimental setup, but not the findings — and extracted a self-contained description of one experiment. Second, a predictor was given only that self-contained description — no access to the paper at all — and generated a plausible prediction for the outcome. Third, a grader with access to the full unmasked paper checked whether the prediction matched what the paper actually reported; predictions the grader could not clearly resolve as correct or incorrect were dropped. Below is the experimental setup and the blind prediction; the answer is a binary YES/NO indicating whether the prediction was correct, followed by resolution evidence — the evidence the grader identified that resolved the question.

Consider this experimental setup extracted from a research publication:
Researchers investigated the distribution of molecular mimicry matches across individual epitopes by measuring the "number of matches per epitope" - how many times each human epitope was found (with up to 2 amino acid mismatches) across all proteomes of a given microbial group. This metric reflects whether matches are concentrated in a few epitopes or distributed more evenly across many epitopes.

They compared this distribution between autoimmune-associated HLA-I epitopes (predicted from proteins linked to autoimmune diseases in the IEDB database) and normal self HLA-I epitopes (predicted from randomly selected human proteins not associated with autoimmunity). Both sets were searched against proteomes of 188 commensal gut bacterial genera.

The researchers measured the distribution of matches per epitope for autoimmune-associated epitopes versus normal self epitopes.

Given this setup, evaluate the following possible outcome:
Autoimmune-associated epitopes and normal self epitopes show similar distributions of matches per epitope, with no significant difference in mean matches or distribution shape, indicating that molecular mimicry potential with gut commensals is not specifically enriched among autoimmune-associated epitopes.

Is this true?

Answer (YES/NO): NO